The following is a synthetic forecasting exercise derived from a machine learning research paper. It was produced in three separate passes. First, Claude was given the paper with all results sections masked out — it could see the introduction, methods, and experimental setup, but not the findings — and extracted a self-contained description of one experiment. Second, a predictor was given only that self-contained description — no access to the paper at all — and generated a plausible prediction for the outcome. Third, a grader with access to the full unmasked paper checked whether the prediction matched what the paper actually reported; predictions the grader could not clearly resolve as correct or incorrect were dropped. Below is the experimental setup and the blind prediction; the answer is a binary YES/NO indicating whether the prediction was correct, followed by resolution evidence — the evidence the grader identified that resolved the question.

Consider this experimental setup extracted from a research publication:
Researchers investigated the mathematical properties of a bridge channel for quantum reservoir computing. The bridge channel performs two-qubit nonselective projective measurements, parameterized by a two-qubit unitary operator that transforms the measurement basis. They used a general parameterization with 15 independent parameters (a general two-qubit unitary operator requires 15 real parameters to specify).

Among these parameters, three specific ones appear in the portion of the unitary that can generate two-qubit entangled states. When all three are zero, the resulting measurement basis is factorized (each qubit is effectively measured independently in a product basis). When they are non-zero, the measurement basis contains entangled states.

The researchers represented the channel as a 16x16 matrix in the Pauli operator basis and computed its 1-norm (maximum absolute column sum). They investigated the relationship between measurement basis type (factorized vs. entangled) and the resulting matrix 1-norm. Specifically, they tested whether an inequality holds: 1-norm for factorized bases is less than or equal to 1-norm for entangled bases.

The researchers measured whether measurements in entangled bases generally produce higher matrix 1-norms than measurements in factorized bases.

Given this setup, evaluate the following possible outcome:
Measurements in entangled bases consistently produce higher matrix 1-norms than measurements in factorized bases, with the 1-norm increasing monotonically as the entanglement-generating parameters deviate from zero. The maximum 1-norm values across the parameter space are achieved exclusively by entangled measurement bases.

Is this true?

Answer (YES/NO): NO